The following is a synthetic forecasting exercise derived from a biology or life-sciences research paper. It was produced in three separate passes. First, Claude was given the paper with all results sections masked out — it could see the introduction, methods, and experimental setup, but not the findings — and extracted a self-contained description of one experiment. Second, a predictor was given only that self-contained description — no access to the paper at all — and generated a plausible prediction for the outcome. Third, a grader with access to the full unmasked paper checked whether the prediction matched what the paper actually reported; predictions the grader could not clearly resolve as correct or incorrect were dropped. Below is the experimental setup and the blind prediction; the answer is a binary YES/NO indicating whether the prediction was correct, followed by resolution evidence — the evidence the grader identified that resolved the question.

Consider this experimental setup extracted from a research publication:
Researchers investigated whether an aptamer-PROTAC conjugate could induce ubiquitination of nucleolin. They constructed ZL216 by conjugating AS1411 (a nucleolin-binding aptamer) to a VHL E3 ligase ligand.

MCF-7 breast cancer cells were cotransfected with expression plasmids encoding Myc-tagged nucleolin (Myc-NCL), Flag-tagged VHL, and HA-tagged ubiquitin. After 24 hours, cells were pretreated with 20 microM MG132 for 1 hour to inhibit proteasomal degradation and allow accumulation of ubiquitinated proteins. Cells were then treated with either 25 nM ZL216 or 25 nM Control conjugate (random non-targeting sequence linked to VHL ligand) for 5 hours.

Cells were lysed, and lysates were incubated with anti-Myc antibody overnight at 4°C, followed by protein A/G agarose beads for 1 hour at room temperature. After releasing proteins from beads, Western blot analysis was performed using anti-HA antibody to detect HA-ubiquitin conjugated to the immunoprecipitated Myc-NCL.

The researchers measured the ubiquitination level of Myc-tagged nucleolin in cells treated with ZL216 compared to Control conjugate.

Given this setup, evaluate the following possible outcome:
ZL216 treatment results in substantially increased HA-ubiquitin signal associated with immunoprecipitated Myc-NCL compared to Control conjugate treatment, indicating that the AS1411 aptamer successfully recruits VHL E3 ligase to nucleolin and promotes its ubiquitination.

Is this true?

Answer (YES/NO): YES